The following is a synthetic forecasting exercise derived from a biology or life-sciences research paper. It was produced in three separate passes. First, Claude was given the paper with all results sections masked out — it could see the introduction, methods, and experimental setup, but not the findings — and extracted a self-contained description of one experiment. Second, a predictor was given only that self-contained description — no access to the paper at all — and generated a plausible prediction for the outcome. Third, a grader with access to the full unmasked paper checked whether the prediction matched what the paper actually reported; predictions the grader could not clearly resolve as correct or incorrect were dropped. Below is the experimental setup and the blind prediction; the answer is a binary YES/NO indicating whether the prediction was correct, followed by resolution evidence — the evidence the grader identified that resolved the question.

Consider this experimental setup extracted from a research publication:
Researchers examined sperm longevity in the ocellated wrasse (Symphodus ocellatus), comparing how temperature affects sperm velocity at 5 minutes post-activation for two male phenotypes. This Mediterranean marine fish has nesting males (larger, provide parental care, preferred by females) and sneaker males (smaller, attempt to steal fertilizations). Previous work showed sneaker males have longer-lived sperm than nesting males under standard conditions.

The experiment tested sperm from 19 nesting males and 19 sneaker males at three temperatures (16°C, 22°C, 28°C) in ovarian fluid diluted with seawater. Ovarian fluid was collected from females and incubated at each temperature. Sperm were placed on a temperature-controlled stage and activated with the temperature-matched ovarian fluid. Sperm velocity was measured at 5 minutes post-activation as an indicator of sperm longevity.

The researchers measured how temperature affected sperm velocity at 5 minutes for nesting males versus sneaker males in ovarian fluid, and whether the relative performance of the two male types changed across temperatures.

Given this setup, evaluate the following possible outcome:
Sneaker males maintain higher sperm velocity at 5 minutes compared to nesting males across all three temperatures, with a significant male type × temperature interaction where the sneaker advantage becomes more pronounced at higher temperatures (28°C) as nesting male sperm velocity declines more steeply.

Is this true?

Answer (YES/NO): NO